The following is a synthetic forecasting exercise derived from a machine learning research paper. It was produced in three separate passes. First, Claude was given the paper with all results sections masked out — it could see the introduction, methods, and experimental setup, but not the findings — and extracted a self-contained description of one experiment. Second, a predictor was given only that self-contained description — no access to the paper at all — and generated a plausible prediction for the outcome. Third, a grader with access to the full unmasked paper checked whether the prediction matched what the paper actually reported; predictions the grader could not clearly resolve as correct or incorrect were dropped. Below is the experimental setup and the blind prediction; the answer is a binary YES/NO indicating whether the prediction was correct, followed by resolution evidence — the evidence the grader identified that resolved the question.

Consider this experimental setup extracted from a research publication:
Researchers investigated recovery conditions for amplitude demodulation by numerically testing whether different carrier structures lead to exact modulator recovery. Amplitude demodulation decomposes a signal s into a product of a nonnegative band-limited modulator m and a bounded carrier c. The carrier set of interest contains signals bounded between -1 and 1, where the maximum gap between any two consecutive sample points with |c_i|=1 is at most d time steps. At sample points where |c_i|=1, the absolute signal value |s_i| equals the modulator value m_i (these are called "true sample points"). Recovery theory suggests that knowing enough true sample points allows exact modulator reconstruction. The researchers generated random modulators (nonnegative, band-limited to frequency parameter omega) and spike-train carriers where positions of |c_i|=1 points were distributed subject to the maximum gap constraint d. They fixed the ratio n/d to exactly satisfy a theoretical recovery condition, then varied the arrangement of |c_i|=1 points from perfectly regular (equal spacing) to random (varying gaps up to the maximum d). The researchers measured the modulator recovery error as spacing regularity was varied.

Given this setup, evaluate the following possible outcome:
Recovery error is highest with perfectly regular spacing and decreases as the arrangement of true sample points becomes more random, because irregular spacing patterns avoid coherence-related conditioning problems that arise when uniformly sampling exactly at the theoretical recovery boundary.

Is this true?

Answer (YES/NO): NO